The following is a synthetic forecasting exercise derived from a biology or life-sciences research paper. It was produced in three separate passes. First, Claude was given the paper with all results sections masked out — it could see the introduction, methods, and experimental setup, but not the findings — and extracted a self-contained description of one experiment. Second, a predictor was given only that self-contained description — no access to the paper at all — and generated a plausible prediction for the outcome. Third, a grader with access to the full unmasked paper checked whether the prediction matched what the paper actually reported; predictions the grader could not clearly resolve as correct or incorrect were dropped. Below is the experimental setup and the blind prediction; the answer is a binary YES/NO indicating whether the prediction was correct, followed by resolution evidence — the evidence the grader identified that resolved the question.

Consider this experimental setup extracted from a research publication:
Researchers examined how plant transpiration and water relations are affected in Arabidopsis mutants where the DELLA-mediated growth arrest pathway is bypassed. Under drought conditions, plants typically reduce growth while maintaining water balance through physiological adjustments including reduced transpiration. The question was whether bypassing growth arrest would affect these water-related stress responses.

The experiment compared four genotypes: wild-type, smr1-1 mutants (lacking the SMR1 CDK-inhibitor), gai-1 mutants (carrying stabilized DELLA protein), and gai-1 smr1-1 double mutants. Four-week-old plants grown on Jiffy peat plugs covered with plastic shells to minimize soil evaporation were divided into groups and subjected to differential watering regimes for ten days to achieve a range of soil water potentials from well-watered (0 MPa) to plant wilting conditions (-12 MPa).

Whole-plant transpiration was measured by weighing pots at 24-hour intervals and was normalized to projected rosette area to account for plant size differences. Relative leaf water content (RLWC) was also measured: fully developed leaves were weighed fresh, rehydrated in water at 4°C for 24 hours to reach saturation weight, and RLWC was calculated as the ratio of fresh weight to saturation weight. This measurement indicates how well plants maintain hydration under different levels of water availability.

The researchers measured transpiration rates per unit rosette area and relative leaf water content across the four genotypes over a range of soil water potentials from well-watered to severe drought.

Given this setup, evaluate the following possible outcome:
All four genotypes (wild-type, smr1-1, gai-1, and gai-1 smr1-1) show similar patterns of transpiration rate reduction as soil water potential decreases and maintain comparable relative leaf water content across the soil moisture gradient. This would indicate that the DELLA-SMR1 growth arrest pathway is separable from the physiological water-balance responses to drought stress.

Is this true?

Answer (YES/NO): NO